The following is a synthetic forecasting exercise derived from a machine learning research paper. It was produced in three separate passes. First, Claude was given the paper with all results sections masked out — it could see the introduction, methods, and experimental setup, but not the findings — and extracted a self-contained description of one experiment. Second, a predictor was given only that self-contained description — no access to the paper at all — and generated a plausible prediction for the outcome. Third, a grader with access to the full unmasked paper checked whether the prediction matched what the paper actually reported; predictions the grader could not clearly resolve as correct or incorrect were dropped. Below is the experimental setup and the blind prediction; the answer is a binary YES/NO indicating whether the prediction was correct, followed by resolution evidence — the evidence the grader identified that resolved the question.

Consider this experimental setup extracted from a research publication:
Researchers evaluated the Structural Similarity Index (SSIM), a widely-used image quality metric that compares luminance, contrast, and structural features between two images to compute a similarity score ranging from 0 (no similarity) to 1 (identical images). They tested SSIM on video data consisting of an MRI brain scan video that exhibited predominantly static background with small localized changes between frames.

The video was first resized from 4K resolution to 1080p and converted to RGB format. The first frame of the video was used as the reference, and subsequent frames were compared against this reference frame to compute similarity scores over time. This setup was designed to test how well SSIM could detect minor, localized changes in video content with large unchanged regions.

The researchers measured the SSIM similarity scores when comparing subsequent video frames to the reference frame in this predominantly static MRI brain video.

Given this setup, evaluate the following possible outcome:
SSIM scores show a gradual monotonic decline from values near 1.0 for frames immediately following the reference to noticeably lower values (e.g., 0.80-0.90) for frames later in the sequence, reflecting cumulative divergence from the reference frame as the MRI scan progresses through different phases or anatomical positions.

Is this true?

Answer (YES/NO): NO